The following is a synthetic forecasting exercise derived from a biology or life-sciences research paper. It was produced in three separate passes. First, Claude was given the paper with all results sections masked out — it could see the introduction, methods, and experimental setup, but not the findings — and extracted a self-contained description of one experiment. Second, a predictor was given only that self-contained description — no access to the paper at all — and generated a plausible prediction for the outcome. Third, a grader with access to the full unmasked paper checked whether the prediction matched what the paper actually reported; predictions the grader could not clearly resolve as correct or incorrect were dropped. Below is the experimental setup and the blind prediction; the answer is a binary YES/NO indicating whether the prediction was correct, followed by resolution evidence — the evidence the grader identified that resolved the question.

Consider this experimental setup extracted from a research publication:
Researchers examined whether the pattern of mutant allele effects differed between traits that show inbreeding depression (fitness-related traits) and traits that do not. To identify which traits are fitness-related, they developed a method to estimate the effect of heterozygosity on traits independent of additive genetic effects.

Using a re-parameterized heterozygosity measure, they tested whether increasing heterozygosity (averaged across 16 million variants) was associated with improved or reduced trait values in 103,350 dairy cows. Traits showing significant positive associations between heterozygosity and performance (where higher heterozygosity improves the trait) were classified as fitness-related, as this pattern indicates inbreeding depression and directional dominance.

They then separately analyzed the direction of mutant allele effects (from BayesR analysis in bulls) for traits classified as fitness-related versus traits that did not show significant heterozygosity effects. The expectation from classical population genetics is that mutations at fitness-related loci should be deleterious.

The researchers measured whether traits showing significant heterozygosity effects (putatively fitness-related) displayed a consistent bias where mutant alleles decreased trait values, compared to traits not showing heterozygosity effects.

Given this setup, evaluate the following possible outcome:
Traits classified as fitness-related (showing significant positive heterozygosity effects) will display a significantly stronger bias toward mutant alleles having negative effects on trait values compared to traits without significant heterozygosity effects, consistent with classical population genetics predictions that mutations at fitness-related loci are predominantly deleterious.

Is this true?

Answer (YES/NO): NO